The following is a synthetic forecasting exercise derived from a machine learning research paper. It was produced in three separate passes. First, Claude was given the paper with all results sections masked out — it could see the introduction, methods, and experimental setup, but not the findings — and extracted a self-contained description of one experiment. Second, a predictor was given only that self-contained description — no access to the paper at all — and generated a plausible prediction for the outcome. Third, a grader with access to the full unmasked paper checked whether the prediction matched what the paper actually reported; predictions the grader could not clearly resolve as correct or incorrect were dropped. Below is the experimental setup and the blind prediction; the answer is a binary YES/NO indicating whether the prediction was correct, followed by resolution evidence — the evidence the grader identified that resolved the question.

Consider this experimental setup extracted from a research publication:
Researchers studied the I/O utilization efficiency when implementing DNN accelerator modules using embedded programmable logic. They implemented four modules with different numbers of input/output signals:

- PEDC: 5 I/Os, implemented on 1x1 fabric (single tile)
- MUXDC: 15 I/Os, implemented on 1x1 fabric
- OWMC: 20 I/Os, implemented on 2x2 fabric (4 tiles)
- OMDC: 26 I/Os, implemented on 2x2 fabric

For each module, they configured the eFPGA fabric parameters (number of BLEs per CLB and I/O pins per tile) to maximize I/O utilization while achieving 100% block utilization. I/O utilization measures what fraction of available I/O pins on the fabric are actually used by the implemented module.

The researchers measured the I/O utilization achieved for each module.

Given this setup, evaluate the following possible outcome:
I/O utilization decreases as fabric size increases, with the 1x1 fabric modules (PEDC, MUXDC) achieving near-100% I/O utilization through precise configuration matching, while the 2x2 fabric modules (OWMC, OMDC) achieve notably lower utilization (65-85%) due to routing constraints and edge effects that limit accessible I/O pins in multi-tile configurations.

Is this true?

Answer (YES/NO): NO